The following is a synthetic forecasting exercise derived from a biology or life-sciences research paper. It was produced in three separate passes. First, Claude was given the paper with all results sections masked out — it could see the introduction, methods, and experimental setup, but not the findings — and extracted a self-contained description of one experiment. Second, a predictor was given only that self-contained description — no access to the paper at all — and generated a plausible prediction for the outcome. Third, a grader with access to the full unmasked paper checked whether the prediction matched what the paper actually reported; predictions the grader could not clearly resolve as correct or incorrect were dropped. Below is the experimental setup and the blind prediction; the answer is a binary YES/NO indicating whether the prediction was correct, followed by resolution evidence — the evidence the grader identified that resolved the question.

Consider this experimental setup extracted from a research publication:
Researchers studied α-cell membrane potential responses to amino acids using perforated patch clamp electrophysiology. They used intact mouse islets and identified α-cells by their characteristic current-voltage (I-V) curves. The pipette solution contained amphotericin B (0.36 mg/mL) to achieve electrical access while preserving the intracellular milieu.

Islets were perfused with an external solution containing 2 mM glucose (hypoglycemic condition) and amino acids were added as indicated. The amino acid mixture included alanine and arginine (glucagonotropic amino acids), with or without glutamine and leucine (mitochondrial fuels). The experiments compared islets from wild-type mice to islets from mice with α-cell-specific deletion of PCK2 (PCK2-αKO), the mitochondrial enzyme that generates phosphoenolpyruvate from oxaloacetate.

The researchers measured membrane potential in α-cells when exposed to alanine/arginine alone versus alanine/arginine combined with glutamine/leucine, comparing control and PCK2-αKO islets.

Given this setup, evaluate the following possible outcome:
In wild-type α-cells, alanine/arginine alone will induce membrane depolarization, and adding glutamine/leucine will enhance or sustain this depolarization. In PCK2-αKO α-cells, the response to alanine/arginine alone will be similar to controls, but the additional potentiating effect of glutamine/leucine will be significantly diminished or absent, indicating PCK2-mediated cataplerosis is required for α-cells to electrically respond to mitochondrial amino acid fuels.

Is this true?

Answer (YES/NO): NO